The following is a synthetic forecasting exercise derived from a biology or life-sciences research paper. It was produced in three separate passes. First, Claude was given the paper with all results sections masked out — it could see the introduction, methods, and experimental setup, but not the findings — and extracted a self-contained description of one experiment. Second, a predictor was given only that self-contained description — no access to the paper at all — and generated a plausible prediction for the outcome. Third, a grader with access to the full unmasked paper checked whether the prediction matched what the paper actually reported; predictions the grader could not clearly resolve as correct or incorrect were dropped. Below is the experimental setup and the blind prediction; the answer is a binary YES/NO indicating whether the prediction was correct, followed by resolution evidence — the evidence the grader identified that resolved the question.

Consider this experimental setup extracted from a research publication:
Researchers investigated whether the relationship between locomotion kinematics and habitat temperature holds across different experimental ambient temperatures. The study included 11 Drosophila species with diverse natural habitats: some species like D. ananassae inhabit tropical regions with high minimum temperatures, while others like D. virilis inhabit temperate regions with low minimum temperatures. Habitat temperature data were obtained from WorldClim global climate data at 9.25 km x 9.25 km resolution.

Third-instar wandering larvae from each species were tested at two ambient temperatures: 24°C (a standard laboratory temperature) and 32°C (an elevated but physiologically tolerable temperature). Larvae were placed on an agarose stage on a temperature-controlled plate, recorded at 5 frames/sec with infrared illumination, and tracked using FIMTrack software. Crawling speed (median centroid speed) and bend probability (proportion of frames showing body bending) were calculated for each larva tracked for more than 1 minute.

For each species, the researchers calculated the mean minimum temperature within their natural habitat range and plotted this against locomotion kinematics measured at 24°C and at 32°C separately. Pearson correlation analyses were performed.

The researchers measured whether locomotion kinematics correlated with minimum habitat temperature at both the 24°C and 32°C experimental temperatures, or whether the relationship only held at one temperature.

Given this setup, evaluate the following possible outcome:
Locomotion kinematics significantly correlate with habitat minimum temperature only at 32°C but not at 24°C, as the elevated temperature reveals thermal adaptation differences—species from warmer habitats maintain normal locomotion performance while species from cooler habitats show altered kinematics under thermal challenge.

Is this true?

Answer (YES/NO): NO